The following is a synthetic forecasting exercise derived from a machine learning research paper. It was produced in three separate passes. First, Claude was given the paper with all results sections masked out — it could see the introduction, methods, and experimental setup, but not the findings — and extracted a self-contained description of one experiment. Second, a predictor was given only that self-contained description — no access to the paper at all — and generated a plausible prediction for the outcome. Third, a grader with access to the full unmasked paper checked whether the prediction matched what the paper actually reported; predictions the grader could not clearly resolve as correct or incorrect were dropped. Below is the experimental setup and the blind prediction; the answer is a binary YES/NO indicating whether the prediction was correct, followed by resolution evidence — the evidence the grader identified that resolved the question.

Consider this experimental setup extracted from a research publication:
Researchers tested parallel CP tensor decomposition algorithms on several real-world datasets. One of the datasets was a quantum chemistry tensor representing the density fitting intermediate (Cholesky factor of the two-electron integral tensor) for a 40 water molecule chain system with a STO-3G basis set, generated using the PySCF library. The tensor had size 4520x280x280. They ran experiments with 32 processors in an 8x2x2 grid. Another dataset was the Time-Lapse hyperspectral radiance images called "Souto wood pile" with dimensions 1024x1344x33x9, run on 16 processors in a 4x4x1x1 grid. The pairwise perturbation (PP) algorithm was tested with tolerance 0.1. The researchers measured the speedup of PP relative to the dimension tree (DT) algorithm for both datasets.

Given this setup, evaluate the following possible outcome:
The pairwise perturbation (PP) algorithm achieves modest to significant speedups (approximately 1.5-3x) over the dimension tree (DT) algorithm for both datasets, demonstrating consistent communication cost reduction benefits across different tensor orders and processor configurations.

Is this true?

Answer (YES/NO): NO